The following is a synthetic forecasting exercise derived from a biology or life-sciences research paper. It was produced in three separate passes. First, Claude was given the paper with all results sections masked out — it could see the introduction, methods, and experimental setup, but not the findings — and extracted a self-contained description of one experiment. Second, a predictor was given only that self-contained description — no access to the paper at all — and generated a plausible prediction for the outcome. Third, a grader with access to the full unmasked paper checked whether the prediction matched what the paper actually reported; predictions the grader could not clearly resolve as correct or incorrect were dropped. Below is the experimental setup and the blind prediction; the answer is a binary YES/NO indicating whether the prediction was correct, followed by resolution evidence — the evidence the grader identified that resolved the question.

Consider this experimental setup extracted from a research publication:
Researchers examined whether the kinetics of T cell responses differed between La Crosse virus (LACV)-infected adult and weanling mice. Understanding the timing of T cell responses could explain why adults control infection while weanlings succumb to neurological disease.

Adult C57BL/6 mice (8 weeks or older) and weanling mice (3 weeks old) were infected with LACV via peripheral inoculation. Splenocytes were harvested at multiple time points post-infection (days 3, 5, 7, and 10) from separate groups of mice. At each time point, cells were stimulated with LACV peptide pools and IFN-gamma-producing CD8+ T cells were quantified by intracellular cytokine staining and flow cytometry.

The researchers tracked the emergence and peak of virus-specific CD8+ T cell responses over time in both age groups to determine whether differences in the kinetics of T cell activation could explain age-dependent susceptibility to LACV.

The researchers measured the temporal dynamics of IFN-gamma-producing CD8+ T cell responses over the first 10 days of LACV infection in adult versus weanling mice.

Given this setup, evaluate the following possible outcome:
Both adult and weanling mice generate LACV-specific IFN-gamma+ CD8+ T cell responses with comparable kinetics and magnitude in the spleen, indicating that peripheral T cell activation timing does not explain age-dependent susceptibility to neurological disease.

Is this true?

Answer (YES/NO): NO